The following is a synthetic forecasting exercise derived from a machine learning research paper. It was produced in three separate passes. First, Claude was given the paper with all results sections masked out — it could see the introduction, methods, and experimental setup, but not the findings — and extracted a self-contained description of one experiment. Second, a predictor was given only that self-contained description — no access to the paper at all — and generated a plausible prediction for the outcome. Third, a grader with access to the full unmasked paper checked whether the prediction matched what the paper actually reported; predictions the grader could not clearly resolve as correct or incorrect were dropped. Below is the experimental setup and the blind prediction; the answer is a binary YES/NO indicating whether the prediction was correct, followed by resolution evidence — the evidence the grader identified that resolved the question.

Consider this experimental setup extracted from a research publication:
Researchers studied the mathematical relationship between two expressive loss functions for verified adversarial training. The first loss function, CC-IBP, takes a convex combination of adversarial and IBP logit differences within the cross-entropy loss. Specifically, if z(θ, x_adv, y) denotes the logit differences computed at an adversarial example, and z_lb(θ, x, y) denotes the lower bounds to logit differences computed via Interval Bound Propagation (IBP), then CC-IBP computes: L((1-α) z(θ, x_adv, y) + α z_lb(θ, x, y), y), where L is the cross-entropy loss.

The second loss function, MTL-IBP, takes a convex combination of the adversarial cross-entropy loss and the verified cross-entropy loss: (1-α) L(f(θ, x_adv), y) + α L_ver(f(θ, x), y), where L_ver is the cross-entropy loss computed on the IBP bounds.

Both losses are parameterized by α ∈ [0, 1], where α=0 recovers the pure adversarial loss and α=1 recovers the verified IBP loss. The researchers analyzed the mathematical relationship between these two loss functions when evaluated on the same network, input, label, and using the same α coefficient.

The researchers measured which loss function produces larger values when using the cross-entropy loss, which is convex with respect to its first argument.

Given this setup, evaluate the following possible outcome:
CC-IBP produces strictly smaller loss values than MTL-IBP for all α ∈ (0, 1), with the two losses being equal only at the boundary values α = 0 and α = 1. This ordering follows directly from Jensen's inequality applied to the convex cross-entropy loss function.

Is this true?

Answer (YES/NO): YES